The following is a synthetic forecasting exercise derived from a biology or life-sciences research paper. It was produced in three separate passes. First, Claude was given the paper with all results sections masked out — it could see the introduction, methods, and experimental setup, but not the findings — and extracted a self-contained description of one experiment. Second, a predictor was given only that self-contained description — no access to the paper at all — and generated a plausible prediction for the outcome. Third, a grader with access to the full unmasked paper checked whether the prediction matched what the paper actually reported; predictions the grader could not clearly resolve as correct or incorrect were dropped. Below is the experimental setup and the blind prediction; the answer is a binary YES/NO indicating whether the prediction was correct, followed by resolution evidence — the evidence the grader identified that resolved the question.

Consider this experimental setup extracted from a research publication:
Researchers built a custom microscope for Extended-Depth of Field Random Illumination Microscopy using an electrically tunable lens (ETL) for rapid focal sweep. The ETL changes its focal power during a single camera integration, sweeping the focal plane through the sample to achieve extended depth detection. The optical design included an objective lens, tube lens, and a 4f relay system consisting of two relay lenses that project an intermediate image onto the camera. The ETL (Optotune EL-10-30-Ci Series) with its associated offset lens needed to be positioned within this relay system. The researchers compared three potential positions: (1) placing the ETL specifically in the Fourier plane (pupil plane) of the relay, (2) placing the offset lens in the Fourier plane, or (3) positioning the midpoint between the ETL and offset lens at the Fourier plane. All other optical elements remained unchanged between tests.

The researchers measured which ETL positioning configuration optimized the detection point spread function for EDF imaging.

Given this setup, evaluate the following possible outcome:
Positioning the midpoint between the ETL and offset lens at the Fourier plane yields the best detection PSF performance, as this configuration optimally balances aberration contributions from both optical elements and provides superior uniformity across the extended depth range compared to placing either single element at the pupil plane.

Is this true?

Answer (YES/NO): NO